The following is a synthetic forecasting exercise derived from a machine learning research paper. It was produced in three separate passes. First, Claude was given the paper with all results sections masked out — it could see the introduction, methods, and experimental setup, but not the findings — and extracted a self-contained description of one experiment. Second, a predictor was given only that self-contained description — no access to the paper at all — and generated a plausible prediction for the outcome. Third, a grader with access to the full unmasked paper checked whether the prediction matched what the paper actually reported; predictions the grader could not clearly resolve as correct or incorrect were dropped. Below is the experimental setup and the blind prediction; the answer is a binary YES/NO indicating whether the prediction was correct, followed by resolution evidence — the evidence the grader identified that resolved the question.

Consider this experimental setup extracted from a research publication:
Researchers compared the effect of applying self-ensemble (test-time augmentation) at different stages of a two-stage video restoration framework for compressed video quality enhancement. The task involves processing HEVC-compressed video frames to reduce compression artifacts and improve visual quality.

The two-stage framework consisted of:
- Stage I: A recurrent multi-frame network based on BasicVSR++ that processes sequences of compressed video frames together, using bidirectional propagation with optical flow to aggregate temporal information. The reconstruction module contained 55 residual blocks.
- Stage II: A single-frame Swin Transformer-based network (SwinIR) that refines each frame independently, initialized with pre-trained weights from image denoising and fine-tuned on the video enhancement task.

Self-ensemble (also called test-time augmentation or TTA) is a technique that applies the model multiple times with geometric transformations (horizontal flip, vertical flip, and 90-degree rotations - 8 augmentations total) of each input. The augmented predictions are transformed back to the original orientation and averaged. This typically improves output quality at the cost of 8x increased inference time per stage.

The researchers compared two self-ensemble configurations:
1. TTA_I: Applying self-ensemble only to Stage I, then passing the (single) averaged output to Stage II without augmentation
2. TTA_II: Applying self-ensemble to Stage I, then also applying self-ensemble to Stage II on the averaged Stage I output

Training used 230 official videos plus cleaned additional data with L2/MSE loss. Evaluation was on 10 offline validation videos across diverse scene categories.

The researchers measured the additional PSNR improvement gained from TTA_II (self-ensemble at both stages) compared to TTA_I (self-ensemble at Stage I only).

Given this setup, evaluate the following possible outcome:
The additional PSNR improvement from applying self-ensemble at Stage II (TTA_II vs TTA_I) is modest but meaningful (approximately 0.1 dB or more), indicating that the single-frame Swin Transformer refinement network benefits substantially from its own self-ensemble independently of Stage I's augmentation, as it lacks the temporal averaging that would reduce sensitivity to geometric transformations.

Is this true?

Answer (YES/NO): NO